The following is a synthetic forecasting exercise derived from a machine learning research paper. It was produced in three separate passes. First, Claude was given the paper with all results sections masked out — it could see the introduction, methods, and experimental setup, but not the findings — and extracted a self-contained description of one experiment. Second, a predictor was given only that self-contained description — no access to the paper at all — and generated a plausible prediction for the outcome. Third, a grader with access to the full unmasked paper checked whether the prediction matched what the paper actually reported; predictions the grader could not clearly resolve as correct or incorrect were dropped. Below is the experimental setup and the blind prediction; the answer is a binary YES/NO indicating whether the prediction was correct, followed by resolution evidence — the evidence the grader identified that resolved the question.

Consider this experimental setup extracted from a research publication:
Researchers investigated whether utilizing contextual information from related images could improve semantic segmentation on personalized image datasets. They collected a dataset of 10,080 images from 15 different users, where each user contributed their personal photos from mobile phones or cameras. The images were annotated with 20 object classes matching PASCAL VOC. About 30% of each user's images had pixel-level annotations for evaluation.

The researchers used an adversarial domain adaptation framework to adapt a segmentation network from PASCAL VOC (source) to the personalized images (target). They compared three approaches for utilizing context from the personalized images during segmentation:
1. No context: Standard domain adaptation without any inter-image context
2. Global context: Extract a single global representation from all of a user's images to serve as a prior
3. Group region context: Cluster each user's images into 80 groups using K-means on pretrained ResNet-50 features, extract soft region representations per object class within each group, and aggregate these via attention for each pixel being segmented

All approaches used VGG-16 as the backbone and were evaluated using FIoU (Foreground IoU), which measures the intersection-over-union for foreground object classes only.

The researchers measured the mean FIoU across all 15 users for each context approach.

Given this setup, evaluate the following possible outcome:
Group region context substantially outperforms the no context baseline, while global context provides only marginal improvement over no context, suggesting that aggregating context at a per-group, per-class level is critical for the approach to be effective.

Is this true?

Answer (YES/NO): YES